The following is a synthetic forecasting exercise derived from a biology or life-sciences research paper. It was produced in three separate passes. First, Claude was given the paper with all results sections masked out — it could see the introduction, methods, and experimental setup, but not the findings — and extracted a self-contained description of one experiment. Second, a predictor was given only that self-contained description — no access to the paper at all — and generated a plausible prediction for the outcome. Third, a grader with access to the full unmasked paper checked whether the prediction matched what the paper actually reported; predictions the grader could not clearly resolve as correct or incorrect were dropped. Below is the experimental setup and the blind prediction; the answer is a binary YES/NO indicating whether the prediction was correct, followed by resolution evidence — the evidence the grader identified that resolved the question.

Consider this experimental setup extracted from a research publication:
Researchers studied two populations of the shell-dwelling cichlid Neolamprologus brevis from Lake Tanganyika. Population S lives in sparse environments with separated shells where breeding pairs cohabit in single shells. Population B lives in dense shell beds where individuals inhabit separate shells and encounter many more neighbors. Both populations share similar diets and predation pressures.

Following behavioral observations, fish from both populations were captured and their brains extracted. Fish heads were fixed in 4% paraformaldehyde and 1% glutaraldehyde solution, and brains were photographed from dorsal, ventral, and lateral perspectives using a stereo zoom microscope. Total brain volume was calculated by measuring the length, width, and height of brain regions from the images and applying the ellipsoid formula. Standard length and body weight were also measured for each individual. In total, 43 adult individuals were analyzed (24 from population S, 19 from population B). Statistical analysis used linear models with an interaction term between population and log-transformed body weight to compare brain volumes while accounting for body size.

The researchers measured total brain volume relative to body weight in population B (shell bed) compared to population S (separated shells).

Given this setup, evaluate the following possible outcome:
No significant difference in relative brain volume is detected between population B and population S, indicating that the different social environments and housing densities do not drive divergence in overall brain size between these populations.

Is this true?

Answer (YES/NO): NO